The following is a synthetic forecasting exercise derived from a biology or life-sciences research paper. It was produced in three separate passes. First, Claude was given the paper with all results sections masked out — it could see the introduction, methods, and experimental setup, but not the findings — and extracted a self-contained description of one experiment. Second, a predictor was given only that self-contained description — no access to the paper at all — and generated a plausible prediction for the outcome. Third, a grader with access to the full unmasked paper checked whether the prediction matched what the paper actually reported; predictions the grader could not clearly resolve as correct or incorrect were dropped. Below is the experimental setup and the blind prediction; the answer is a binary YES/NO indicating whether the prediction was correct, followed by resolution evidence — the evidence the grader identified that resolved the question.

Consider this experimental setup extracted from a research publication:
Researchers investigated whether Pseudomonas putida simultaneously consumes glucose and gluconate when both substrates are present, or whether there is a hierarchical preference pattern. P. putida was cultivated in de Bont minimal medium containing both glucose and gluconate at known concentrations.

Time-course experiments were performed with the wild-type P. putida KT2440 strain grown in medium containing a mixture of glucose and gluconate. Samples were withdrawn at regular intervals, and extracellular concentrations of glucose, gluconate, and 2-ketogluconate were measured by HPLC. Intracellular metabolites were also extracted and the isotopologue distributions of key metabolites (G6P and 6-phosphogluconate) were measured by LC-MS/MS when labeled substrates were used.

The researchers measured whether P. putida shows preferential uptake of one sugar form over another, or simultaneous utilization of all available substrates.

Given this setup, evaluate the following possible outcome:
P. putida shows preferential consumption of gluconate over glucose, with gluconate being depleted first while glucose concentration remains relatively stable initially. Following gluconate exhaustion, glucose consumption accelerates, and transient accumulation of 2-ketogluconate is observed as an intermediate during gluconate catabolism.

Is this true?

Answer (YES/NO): NO